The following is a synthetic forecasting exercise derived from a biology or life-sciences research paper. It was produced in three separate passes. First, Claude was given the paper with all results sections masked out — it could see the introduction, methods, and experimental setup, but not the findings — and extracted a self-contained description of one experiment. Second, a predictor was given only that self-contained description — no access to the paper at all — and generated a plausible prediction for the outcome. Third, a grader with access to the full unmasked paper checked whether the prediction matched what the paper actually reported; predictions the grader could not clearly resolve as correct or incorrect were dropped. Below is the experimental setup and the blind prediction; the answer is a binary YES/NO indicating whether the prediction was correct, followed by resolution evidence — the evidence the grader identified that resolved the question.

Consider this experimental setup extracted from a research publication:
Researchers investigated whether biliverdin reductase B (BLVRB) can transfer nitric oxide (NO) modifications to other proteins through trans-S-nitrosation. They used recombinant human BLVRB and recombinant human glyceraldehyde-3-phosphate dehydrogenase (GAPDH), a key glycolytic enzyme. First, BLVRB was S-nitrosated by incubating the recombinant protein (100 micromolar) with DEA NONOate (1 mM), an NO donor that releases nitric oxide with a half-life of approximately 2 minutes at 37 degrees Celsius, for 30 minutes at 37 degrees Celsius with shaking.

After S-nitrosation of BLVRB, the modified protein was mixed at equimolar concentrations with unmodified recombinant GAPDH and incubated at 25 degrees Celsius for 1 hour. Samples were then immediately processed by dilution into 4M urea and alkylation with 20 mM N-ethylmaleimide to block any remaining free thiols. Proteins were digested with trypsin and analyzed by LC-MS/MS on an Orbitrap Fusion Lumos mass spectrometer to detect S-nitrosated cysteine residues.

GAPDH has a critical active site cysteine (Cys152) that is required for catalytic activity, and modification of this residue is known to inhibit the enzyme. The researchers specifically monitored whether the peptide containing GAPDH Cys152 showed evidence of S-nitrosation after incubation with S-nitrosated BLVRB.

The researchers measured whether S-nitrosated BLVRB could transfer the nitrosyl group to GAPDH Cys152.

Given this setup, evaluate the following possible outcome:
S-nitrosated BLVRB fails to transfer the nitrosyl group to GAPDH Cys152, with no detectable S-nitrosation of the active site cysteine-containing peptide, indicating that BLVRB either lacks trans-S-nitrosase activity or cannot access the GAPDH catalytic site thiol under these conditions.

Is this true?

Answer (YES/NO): NO